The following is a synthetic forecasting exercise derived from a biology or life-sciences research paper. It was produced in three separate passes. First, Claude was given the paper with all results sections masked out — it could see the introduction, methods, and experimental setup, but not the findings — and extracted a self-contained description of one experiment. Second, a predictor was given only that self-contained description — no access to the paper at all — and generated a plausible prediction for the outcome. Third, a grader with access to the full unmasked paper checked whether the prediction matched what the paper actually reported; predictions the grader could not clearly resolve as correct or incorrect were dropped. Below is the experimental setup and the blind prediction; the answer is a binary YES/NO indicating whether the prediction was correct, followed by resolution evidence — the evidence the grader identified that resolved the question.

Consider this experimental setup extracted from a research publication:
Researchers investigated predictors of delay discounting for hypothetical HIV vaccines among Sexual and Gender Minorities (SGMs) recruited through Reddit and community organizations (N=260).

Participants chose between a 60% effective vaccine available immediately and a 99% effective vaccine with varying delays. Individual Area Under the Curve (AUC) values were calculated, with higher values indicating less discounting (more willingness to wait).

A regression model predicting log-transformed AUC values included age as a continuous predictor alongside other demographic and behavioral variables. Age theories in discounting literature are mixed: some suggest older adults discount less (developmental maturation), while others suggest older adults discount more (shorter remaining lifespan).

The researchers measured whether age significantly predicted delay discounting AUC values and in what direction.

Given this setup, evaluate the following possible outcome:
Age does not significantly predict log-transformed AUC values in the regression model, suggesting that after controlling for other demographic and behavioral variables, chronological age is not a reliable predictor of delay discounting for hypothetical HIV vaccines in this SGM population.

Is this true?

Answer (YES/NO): NO